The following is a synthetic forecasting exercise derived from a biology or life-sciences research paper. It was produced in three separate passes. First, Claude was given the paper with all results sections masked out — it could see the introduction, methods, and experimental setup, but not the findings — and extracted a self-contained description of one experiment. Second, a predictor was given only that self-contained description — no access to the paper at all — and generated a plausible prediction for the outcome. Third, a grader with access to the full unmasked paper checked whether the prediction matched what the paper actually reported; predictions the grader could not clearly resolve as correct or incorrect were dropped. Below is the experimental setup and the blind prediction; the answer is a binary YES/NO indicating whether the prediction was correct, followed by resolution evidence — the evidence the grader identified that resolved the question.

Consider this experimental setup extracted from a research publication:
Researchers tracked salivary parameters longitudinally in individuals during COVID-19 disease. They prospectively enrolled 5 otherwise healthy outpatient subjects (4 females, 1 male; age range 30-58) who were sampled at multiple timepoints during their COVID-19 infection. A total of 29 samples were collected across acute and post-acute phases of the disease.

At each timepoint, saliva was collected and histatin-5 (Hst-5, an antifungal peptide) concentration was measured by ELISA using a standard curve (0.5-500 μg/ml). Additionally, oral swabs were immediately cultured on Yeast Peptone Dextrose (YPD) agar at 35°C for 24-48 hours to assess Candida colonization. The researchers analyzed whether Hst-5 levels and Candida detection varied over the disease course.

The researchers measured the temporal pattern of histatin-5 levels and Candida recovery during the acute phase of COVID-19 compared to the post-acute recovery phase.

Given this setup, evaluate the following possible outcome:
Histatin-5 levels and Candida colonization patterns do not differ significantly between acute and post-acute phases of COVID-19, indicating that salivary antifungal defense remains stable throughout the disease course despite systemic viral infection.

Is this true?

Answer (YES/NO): NO